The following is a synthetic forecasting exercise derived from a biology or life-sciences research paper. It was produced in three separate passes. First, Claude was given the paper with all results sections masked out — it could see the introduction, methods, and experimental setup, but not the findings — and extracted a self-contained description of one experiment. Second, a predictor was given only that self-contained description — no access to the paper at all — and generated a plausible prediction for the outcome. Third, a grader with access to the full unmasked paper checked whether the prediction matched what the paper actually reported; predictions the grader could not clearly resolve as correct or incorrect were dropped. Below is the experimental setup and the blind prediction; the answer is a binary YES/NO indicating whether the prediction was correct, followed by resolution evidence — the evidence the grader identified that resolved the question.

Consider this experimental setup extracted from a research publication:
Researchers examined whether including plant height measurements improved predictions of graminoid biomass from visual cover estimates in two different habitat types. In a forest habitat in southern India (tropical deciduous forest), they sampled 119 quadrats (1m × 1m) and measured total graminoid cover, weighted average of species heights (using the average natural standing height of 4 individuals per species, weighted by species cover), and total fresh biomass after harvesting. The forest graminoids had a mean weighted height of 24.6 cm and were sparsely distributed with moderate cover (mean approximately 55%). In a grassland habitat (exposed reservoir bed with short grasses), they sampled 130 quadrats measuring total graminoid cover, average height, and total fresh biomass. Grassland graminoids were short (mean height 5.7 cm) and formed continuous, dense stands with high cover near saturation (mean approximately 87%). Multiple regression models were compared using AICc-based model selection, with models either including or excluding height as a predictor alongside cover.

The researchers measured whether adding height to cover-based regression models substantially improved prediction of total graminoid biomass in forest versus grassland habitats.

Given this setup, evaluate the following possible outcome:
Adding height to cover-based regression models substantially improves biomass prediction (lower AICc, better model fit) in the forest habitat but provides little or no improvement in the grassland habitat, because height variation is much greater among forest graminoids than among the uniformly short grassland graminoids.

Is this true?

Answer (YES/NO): NO